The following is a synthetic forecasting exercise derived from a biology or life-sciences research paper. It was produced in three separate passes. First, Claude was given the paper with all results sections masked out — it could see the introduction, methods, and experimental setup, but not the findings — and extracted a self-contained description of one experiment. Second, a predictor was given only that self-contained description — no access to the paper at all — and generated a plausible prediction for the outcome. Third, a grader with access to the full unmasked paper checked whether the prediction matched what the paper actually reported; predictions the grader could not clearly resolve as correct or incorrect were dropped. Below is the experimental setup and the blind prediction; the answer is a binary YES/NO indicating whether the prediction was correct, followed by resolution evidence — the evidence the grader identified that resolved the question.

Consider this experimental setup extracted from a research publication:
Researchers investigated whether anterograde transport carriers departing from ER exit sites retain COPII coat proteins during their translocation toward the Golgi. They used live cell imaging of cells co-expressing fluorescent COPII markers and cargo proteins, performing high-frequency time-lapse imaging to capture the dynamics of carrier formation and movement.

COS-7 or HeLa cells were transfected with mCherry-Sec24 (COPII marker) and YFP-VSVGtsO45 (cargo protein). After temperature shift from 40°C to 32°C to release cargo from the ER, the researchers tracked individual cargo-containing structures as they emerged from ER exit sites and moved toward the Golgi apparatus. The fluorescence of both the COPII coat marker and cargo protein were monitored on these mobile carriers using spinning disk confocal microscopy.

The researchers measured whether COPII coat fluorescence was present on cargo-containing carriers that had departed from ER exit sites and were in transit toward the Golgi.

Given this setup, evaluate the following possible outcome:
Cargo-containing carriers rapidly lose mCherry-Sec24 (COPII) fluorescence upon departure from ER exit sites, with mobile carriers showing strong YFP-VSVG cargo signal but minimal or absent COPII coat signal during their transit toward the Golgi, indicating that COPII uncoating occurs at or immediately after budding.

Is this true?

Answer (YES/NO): NO